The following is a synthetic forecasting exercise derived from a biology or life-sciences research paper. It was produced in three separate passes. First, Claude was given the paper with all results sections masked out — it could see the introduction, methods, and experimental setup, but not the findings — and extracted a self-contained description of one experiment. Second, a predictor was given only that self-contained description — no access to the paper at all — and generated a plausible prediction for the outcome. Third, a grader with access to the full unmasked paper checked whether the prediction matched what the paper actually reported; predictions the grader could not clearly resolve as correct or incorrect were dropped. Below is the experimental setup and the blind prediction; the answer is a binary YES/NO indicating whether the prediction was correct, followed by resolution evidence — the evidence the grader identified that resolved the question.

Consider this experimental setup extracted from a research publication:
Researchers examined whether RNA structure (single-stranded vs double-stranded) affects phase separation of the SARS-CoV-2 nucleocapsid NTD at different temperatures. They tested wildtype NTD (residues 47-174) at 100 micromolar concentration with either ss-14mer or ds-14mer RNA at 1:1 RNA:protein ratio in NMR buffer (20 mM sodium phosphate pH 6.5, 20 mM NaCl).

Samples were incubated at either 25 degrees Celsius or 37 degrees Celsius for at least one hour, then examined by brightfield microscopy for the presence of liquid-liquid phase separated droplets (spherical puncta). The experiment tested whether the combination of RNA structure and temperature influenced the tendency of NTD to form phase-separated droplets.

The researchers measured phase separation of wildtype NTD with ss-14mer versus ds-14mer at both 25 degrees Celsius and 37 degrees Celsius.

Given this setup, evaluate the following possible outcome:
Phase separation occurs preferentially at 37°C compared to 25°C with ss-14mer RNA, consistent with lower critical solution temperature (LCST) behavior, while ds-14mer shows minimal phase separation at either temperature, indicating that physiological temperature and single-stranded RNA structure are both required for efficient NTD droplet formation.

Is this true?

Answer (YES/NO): NO